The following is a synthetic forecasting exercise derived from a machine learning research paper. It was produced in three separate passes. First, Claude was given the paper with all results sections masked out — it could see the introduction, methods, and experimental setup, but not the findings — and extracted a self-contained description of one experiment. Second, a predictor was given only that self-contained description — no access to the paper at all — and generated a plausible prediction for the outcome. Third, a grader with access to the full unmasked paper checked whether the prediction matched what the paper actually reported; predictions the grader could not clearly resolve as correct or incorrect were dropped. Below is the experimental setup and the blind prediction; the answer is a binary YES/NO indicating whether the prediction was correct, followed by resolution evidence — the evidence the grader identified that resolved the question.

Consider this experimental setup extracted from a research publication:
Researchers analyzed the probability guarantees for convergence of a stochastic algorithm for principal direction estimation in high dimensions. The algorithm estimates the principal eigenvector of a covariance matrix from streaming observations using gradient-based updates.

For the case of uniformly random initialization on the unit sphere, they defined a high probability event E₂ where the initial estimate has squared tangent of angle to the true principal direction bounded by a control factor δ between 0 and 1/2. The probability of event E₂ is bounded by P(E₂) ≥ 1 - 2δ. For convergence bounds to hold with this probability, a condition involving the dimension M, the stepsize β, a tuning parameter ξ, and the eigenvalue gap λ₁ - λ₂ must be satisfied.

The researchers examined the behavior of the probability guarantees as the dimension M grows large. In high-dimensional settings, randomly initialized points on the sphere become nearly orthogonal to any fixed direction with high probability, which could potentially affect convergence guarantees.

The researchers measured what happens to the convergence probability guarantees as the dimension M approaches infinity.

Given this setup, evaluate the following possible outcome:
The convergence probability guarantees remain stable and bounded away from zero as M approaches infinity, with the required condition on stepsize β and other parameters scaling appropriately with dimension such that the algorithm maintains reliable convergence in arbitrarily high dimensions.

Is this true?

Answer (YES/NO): YES